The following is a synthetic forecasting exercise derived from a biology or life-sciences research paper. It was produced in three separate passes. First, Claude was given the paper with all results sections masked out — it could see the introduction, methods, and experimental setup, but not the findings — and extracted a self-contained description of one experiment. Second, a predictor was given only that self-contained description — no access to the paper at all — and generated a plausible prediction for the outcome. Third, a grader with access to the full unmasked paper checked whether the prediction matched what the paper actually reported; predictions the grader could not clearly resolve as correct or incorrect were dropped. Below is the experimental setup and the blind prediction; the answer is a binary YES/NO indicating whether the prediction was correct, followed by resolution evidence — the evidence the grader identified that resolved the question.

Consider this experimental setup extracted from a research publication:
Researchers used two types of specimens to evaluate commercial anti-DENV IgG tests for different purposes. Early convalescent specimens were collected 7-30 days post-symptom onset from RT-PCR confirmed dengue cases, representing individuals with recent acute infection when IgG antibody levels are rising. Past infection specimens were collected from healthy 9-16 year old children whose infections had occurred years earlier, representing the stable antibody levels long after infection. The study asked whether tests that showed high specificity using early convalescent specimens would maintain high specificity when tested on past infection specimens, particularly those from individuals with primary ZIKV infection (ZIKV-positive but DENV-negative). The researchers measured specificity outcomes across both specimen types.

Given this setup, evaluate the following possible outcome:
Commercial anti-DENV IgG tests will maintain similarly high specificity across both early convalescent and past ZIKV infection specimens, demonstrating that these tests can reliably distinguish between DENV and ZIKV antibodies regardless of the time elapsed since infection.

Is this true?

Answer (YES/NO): NO